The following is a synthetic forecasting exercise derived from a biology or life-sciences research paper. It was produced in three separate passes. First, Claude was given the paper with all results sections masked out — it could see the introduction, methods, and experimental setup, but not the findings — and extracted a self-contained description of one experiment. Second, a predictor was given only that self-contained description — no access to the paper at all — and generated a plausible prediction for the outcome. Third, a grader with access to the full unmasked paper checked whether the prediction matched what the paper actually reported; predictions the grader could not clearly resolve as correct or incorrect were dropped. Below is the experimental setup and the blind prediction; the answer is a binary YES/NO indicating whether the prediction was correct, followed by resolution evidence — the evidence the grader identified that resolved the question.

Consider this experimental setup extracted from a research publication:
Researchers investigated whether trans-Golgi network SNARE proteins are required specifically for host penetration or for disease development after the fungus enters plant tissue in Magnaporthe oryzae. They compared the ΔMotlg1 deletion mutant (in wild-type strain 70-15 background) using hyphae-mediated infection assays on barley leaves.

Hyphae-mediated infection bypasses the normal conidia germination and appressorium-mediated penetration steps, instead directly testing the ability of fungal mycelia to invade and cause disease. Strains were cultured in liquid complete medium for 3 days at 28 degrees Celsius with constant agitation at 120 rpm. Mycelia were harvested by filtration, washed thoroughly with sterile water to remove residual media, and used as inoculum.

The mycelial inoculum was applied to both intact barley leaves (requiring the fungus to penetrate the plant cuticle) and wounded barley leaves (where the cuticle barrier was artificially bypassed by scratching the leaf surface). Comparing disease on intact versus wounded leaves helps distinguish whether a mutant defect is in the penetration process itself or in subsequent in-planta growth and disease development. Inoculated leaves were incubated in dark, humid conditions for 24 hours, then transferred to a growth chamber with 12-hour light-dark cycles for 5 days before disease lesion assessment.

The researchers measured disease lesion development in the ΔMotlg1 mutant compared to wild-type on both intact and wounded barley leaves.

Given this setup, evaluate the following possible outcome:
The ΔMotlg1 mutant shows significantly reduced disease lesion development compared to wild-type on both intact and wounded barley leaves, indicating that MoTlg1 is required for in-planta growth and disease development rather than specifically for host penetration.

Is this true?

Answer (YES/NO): YES